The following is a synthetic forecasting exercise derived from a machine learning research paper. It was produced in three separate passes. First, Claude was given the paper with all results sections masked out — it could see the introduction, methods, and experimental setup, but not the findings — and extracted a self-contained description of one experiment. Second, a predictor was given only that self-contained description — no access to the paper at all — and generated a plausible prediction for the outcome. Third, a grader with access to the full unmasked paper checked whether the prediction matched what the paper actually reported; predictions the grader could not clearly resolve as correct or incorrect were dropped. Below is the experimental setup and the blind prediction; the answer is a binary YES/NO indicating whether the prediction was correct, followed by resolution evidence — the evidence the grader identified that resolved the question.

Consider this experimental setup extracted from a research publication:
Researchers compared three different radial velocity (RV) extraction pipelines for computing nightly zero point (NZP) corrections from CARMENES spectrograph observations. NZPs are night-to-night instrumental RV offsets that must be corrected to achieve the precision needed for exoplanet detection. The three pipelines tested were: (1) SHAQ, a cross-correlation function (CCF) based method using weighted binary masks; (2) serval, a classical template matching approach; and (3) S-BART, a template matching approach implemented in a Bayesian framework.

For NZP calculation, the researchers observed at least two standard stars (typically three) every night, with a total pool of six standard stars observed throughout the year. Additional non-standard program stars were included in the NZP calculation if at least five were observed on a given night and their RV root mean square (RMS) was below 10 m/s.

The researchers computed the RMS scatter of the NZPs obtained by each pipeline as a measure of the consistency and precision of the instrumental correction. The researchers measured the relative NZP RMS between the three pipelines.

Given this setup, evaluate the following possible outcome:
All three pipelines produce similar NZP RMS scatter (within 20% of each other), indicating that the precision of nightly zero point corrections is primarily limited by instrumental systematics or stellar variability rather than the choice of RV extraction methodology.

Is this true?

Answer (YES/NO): NO